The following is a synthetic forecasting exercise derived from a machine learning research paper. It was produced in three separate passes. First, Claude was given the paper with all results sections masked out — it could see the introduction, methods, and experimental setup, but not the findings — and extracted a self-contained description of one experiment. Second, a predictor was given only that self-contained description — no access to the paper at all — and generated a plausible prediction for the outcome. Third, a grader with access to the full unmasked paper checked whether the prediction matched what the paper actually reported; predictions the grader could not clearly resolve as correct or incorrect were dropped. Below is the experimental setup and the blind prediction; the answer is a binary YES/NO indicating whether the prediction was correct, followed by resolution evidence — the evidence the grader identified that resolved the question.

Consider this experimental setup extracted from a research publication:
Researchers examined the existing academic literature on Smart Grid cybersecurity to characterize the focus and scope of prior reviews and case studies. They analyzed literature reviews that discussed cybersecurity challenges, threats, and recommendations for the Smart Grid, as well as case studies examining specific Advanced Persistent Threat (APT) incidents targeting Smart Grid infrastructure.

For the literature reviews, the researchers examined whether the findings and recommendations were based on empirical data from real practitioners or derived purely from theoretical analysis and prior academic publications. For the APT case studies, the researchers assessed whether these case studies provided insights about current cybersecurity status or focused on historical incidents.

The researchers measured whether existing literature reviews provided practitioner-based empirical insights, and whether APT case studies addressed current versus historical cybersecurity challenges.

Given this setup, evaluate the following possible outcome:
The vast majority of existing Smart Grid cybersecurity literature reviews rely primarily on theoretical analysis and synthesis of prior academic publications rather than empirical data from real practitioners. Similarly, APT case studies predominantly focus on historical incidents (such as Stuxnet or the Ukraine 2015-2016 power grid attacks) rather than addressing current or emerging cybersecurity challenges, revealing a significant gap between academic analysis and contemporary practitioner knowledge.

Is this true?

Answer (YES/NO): YES